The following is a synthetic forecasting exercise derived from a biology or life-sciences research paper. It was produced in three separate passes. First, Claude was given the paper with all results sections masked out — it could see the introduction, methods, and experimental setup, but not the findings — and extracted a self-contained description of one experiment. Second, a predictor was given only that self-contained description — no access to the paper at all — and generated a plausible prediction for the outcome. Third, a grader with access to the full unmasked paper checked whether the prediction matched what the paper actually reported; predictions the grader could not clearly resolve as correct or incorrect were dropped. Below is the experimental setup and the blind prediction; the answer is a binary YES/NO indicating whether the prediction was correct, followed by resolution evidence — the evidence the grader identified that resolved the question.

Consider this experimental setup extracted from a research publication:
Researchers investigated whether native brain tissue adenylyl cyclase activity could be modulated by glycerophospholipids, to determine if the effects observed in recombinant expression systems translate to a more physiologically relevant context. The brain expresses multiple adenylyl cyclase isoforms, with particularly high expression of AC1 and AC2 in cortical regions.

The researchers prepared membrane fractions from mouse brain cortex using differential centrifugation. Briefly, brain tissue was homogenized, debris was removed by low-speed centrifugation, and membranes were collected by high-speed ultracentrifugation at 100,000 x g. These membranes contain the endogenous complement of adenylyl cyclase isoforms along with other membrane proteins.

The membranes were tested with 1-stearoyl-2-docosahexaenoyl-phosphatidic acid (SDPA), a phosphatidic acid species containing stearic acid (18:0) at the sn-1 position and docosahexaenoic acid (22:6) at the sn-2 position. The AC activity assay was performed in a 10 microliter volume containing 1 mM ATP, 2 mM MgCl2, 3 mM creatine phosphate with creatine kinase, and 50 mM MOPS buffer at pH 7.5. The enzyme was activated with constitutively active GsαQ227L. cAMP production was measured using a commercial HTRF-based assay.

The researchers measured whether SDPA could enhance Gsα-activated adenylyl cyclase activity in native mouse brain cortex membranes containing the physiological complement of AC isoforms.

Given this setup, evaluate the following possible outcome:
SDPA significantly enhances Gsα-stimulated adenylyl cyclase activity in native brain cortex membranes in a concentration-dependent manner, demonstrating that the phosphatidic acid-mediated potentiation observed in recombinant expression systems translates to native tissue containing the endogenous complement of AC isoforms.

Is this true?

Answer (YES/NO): YES